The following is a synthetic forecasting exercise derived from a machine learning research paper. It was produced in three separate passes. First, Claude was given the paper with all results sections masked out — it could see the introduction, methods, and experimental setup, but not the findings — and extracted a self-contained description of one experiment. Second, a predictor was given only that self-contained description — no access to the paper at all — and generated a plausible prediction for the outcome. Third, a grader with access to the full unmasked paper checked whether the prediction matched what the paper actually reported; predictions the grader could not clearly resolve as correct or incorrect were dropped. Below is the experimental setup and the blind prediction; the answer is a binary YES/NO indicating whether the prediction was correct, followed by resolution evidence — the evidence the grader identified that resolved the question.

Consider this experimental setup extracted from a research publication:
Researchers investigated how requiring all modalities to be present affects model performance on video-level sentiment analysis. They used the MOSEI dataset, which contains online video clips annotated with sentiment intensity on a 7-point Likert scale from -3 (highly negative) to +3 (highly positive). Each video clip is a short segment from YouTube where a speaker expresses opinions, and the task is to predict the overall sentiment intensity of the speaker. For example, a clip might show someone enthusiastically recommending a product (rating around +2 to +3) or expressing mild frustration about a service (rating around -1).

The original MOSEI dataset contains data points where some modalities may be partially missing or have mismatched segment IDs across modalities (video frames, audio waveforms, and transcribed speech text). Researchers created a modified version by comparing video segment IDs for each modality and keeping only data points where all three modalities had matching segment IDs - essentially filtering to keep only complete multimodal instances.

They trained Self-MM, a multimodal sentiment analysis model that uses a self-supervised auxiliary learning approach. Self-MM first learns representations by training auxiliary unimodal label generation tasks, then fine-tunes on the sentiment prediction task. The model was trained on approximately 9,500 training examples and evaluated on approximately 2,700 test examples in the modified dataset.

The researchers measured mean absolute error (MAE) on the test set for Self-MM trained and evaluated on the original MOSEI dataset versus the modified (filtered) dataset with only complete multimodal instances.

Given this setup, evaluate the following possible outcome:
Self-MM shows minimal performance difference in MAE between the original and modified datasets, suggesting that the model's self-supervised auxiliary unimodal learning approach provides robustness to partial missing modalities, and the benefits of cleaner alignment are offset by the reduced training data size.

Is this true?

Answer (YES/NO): NO